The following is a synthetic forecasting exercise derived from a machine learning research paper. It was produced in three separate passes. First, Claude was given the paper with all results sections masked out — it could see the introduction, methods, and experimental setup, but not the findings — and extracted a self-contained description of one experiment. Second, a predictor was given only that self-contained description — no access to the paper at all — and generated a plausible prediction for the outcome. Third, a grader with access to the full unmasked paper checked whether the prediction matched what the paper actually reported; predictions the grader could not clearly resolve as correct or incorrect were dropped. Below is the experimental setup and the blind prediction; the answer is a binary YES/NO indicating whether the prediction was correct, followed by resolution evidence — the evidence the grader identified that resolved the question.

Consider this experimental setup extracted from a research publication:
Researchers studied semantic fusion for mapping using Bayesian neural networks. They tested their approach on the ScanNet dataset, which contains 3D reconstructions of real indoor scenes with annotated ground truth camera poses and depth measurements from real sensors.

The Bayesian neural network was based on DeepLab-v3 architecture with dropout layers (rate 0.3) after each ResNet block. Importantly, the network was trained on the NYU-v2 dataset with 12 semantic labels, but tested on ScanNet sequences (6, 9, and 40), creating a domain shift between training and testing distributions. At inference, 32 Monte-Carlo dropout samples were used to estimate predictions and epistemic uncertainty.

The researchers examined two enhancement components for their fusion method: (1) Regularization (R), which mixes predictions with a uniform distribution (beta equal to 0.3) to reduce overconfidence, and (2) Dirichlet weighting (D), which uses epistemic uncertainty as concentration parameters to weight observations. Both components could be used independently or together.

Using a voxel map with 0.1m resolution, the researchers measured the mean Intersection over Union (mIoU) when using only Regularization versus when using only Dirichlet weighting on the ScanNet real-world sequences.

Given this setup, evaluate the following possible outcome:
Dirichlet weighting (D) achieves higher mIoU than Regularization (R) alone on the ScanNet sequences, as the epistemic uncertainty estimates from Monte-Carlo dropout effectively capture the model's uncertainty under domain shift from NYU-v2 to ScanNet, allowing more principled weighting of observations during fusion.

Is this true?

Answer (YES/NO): YES